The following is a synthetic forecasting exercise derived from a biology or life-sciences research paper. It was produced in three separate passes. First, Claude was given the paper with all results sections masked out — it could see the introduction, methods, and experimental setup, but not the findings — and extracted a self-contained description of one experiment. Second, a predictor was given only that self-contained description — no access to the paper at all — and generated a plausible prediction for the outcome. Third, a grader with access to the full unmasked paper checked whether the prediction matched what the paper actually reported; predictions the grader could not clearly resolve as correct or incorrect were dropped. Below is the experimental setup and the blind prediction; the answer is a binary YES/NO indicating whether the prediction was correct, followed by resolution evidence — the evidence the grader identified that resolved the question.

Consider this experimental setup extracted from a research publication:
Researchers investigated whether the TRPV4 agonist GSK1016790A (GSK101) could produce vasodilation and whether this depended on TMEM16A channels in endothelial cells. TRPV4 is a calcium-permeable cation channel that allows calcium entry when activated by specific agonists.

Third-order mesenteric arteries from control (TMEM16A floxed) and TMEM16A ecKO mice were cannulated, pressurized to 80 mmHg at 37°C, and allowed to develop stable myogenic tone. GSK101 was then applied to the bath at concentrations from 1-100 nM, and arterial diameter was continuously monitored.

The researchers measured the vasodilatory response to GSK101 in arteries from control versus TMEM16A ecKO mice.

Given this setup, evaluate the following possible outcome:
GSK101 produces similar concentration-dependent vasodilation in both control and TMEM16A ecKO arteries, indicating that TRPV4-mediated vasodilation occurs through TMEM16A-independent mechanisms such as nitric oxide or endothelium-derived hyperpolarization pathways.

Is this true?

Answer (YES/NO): NO